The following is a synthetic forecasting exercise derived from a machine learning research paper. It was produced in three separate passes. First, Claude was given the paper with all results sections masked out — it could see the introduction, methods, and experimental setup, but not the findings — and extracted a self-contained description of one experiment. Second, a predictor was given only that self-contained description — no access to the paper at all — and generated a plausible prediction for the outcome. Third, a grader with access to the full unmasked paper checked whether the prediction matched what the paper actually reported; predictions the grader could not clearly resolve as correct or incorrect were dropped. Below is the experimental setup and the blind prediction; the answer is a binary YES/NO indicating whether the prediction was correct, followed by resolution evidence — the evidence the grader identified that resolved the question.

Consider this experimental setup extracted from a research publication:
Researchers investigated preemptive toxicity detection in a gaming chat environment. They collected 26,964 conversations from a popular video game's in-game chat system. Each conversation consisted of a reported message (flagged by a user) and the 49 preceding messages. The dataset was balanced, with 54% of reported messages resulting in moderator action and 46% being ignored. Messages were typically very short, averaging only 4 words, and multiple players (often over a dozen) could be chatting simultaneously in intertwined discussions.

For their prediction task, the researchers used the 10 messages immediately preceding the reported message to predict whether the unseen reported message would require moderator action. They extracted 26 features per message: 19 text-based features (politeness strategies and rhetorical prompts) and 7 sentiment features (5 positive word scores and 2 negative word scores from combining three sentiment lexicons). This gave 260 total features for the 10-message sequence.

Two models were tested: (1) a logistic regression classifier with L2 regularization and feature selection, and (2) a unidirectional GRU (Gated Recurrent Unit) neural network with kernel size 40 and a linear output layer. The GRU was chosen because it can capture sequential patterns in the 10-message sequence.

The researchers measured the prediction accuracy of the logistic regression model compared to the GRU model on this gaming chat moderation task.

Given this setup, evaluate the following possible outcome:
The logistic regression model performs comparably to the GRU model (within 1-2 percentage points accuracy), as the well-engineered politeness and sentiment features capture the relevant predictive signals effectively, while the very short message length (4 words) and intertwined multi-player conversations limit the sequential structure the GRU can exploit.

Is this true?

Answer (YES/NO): NO